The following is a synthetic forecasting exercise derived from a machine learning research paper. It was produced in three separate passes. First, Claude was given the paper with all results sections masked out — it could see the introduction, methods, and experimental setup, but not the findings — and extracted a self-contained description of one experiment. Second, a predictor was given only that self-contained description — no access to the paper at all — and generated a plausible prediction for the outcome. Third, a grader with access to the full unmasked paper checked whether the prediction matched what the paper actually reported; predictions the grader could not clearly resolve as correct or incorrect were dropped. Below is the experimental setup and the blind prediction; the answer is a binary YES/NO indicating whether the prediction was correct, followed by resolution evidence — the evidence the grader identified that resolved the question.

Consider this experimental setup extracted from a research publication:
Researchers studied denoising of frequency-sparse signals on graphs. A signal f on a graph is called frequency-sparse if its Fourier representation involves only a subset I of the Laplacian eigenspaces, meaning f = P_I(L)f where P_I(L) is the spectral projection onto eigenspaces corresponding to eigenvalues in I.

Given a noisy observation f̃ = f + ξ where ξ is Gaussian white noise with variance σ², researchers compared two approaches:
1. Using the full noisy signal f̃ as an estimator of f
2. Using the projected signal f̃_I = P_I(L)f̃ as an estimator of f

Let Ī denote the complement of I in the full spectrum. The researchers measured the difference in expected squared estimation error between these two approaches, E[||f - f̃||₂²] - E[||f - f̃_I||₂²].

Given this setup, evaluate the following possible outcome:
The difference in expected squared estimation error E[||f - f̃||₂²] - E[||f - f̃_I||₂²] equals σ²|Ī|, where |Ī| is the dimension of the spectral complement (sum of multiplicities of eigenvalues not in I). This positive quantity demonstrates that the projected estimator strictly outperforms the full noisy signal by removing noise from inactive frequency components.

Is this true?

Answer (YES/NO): YES